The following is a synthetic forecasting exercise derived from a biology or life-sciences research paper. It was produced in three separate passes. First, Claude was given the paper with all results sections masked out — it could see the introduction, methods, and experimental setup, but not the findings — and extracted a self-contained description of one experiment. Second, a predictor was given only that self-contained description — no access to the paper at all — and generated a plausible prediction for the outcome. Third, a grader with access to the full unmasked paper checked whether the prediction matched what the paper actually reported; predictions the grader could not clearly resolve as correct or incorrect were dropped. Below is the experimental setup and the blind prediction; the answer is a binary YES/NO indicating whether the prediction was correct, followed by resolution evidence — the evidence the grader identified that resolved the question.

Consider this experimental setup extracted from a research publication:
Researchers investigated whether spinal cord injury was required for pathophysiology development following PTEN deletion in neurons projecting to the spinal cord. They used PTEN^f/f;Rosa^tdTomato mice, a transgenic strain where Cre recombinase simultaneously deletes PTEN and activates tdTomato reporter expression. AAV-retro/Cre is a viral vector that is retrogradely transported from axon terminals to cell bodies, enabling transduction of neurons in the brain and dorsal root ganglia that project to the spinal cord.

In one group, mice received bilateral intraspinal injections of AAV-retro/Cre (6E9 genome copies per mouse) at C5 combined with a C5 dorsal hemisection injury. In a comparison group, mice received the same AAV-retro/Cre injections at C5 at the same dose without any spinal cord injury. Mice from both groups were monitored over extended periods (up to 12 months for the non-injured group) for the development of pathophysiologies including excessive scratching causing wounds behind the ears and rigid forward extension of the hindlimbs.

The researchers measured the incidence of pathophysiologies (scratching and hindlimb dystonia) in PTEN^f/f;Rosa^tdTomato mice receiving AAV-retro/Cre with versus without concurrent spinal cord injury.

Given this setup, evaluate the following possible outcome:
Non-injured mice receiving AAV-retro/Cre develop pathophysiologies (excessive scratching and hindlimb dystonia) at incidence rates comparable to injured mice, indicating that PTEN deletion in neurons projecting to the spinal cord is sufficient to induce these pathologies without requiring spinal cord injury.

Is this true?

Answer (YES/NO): NO